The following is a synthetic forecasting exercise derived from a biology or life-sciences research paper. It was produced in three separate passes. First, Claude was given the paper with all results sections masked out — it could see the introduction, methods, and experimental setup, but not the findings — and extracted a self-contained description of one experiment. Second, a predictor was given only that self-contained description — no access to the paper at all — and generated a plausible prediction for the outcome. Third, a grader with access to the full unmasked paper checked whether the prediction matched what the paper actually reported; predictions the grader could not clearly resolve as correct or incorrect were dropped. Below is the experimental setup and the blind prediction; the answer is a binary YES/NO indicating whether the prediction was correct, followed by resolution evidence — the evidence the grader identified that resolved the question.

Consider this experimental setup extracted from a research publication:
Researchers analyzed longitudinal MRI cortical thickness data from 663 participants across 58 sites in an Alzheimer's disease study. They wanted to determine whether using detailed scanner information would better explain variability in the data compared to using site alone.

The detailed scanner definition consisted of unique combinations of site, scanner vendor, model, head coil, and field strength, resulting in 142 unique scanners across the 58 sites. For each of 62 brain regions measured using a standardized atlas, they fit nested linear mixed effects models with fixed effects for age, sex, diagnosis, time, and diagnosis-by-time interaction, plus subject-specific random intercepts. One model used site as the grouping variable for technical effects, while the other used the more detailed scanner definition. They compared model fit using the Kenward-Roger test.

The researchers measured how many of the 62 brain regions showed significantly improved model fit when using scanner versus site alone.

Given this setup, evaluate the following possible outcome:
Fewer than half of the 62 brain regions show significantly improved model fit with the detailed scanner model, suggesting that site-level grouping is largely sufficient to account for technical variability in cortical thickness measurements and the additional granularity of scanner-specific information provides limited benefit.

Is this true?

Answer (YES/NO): NO